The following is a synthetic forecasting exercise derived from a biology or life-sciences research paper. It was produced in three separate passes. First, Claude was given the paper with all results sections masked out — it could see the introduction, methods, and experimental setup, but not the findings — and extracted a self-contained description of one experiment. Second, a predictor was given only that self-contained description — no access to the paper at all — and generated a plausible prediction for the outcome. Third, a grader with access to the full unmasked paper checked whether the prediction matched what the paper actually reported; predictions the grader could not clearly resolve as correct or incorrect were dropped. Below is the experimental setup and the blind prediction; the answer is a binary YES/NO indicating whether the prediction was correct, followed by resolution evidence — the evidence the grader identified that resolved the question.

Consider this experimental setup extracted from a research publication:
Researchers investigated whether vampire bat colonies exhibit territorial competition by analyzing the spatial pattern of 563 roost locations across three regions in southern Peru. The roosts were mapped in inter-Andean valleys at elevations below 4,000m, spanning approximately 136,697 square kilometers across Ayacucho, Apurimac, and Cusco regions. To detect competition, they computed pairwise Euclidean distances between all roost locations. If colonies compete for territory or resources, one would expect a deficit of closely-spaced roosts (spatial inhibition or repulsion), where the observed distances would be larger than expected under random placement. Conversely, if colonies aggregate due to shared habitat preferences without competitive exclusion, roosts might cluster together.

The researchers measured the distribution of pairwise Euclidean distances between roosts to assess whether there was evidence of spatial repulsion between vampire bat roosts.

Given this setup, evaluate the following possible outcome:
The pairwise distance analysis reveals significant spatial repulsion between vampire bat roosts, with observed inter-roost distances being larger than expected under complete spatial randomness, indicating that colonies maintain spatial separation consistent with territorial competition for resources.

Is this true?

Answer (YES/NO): NO